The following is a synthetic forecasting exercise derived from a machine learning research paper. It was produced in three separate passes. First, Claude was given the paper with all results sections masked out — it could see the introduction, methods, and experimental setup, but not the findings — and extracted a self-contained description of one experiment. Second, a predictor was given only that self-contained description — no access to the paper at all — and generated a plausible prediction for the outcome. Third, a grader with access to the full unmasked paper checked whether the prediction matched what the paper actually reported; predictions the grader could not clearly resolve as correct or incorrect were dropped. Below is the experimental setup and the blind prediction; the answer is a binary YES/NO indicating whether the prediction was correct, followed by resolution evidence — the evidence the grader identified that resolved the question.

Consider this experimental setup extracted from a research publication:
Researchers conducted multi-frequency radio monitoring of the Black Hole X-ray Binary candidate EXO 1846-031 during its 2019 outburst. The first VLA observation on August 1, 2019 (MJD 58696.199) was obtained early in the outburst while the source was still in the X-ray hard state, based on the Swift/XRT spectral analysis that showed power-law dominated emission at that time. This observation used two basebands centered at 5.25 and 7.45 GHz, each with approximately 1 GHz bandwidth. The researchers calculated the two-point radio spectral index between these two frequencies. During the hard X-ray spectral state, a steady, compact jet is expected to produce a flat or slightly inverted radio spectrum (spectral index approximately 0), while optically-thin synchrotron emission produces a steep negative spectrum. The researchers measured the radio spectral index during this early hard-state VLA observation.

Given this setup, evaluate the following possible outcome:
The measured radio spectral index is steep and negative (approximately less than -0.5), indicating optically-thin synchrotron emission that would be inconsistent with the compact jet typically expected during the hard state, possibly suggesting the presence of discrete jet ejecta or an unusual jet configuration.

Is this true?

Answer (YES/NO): NO